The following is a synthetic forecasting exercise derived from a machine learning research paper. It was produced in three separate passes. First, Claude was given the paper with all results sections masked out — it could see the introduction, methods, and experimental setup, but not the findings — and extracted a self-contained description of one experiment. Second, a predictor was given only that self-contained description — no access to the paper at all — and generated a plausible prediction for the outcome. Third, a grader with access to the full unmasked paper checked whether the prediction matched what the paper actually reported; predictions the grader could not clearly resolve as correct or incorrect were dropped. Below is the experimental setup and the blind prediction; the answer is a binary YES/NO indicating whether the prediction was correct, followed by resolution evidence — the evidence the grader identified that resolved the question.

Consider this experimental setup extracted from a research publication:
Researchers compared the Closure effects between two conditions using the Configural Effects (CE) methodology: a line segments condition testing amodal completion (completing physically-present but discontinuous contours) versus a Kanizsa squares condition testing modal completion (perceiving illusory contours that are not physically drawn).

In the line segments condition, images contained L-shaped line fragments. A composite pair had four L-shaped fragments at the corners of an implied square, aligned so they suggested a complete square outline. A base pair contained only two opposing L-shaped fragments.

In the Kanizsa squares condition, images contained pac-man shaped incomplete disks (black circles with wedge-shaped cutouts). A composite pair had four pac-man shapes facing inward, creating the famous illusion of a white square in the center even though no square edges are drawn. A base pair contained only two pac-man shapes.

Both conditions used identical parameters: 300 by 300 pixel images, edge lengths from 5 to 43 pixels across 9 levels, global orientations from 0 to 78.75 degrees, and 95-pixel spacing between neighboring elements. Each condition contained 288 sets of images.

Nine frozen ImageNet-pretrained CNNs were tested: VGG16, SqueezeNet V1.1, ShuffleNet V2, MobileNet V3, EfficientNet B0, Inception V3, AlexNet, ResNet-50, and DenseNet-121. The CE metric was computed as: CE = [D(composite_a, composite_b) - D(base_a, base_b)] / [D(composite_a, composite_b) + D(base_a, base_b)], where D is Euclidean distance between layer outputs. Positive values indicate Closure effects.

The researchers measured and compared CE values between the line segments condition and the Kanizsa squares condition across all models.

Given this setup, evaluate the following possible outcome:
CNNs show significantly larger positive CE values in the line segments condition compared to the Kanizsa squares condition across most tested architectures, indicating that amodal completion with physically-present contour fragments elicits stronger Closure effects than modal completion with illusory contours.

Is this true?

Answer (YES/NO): YES